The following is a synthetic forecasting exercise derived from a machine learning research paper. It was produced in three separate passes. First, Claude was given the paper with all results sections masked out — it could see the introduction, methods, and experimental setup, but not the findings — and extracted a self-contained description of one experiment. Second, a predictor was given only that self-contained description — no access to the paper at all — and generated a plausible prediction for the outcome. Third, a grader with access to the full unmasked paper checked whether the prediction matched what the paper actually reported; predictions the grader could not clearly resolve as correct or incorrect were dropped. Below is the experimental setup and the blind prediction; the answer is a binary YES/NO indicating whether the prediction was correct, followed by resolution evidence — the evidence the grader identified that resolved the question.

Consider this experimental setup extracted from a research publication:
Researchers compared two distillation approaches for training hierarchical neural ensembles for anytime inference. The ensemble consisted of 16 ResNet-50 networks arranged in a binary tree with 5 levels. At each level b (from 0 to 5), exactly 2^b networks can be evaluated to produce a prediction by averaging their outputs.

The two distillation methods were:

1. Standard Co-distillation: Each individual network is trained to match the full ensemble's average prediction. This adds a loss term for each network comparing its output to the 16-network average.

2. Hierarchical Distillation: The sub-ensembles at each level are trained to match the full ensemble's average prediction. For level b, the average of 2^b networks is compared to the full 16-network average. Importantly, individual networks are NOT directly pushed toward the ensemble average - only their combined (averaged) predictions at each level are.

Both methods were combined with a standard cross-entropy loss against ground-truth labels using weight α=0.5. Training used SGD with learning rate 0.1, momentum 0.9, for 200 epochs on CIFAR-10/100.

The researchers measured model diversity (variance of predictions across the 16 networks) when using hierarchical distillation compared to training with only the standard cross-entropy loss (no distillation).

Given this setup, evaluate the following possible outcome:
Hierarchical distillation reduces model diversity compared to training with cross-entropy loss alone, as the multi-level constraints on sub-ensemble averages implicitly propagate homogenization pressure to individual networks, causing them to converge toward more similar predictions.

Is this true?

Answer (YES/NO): YES